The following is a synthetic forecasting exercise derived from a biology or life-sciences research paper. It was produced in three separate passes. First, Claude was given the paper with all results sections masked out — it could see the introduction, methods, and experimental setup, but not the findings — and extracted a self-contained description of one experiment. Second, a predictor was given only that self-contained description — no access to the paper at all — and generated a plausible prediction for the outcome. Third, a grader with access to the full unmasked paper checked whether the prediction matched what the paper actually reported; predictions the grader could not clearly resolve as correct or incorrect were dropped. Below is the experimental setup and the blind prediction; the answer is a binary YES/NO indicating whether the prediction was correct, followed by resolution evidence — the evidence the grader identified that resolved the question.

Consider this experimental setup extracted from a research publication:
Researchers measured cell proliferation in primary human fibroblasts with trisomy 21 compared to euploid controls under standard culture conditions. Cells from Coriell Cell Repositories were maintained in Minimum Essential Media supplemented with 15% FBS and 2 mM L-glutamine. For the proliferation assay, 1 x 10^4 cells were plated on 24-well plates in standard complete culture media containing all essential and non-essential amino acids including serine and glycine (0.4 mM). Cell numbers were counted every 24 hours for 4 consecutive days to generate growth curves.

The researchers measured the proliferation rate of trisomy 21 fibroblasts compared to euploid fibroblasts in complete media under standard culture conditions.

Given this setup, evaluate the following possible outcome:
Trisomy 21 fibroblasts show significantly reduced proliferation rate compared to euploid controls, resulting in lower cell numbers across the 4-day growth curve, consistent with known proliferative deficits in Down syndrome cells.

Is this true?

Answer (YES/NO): YES